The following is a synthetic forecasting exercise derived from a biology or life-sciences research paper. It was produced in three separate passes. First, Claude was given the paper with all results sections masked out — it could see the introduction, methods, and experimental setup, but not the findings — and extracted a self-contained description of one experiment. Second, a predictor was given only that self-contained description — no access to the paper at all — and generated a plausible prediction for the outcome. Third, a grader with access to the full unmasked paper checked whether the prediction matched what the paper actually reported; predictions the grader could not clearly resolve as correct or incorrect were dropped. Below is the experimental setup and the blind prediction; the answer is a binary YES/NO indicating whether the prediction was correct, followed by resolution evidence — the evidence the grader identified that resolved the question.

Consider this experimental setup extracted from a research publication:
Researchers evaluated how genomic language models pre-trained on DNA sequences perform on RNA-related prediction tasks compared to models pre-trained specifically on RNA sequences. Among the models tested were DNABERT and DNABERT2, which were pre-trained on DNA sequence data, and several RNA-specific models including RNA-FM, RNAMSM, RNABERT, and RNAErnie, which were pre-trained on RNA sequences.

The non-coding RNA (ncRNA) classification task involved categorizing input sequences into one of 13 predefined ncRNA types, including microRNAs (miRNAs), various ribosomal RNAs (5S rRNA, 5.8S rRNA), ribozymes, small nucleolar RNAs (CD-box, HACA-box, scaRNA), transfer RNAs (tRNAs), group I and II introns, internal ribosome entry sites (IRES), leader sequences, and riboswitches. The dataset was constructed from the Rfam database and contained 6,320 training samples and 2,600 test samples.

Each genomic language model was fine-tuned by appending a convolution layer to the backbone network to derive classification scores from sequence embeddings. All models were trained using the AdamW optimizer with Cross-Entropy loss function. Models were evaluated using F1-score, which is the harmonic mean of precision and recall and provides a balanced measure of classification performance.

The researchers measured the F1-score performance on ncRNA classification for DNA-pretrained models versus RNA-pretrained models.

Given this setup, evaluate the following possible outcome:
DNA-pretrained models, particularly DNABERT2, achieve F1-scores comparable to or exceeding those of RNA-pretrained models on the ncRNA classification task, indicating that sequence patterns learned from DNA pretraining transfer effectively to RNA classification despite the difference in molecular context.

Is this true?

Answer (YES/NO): NO